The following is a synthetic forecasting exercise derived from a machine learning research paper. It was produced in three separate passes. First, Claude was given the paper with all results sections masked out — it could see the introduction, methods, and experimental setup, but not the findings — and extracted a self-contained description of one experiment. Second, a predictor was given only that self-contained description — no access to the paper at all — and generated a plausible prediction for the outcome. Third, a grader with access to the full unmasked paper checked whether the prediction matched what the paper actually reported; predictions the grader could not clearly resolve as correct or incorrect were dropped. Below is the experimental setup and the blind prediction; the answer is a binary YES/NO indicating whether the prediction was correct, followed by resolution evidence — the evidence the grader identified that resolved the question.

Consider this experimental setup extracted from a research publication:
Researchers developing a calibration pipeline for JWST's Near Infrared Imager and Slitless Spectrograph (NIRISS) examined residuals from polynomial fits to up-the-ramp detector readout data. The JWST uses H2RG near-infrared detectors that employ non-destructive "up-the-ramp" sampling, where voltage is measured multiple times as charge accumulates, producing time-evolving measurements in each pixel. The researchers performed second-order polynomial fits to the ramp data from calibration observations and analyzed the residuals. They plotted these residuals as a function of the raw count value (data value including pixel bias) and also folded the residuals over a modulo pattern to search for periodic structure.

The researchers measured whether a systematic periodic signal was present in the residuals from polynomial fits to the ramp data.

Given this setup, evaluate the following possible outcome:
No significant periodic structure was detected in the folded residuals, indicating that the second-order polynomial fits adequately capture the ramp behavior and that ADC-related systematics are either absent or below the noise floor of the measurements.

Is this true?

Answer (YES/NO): NO